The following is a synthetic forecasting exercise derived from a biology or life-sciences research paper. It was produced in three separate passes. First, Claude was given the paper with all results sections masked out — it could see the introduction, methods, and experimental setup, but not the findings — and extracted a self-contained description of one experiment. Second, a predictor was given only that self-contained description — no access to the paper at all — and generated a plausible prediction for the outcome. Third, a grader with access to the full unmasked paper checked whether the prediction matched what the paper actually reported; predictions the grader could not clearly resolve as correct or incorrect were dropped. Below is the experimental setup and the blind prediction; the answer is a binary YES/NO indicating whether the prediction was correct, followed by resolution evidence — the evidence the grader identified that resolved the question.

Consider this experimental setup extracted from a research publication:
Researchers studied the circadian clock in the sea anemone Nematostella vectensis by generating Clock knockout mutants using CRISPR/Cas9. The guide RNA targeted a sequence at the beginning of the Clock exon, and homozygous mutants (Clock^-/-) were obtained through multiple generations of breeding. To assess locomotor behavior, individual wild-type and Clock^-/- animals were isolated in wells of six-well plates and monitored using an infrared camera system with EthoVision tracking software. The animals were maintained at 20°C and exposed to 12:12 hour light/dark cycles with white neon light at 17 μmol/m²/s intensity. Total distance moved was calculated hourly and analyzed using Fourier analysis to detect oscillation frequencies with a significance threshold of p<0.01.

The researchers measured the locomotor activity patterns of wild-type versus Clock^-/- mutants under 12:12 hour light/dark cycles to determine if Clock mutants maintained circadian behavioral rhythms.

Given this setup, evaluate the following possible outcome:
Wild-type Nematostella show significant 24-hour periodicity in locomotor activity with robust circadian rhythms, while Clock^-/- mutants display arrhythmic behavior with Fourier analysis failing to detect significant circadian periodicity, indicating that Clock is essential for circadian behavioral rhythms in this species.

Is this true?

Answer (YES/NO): NO